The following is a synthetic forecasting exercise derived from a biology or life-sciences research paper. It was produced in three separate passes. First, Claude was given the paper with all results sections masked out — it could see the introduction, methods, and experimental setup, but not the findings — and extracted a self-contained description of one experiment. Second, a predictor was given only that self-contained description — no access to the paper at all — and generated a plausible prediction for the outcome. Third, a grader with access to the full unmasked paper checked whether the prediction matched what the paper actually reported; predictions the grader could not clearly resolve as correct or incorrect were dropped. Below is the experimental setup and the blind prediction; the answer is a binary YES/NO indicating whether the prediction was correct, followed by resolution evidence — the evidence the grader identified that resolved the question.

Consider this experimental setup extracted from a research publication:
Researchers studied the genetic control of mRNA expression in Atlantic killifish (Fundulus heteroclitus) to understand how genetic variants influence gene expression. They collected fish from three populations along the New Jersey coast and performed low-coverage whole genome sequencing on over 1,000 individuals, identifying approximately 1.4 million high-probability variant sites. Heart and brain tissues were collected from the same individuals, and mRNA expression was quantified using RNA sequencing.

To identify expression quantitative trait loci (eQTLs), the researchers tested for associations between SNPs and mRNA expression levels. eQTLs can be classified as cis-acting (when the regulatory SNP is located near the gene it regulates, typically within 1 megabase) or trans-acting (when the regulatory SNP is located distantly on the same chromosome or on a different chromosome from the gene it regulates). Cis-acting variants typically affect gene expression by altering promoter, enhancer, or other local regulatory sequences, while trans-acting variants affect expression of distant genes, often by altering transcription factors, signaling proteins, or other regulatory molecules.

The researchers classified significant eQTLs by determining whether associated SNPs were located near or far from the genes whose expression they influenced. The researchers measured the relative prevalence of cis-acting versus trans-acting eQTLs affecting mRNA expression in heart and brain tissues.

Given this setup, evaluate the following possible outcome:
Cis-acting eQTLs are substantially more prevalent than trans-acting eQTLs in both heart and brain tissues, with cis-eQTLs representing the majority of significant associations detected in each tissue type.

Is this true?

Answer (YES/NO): NO